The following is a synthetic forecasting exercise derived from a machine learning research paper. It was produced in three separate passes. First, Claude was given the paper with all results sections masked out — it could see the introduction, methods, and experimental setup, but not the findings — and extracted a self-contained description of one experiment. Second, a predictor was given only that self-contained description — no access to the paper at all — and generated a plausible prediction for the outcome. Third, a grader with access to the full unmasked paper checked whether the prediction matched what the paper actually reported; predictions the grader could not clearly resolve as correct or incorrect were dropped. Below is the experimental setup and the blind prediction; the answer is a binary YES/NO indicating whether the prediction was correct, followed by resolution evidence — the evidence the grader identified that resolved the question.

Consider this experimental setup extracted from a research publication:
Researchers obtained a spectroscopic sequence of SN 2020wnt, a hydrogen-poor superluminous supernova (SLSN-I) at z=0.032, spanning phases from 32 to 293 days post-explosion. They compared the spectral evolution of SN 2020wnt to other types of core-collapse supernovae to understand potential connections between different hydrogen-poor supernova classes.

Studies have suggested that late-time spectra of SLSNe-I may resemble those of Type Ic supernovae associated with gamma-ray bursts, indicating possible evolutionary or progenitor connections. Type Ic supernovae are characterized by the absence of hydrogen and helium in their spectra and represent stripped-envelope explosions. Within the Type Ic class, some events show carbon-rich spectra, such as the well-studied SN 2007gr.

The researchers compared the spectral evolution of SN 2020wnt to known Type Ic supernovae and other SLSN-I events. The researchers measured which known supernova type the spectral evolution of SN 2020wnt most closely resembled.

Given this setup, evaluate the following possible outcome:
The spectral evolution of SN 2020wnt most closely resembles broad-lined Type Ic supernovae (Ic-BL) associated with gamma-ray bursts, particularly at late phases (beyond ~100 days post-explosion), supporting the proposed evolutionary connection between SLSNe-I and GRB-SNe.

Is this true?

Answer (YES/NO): NO